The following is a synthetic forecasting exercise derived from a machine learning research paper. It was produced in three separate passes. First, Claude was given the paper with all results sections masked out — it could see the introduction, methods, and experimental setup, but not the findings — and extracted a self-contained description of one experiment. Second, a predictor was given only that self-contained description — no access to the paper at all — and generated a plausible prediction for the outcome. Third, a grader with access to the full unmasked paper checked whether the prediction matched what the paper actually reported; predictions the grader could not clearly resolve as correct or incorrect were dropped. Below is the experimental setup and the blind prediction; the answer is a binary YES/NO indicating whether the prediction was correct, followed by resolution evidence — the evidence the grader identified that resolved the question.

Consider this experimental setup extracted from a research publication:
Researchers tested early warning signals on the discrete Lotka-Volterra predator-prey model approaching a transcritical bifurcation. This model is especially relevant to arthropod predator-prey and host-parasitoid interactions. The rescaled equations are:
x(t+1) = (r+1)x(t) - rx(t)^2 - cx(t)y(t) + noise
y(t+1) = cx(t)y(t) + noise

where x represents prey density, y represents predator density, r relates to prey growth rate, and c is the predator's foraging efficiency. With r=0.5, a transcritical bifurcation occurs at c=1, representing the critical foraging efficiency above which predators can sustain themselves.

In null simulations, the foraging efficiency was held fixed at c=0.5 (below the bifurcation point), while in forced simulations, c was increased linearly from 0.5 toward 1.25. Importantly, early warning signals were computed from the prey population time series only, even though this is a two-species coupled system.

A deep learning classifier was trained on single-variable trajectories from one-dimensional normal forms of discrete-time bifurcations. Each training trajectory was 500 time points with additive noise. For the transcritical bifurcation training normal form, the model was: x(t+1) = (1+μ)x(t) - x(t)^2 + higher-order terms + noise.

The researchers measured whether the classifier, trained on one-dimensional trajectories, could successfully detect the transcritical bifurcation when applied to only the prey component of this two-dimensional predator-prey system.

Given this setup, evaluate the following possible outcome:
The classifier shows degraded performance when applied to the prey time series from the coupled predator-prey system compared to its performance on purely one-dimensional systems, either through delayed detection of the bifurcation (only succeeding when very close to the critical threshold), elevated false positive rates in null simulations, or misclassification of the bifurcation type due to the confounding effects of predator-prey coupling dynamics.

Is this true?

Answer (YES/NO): NO